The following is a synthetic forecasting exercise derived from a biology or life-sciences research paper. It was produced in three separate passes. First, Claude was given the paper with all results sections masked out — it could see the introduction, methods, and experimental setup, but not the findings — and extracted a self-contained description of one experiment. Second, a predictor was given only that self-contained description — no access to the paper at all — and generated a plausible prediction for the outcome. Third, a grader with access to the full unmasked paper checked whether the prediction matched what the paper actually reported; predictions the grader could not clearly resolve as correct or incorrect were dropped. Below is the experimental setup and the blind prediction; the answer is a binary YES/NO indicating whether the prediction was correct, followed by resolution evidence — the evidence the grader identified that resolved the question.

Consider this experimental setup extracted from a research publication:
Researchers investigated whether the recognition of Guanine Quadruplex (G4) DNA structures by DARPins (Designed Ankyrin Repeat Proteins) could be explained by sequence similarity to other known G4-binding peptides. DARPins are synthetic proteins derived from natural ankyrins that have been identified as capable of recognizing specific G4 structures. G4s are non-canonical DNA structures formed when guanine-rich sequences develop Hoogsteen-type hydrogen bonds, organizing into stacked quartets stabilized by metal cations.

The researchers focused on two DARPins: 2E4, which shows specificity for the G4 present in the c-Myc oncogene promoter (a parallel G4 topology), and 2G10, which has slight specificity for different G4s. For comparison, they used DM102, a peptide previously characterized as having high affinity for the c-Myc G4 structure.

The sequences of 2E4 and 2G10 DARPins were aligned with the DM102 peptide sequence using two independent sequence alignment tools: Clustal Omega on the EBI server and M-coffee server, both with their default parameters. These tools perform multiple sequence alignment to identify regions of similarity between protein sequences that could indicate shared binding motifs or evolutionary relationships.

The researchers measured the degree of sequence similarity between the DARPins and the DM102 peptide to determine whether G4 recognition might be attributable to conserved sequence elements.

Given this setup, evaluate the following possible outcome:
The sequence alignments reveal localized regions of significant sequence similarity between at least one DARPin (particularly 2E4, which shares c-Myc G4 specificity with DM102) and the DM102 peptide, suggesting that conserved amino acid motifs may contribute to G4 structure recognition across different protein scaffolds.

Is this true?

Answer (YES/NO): NO